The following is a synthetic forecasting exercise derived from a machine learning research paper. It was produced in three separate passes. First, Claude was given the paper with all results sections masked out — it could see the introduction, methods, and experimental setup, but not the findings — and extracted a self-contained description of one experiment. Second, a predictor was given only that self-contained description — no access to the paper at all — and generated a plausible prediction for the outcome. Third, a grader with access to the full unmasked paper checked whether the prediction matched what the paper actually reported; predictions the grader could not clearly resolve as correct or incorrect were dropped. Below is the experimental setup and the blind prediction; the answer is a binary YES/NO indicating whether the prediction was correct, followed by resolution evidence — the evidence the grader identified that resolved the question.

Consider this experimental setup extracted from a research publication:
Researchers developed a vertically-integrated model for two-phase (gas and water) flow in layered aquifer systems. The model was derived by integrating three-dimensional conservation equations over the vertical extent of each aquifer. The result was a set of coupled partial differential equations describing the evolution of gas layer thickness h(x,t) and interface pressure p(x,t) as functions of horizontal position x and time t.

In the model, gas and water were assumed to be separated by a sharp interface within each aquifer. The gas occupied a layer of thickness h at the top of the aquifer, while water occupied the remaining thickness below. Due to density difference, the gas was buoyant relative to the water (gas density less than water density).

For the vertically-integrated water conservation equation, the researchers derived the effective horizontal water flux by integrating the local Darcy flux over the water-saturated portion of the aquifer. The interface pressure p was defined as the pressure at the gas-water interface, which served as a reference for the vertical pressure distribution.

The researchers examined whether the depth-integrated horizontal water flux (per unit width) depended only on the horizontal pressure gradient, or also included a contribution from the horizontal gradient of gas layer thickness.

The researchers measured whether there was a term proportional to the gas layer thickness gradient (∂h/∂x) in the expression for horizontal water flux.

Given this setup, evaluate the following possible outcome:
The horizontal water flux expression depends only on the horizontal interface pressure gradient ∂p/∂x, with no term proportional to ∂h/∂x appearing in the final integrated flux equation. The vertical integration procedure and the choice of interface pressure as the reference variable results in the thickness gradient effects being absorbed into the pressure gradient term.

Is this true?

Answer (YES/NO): NO